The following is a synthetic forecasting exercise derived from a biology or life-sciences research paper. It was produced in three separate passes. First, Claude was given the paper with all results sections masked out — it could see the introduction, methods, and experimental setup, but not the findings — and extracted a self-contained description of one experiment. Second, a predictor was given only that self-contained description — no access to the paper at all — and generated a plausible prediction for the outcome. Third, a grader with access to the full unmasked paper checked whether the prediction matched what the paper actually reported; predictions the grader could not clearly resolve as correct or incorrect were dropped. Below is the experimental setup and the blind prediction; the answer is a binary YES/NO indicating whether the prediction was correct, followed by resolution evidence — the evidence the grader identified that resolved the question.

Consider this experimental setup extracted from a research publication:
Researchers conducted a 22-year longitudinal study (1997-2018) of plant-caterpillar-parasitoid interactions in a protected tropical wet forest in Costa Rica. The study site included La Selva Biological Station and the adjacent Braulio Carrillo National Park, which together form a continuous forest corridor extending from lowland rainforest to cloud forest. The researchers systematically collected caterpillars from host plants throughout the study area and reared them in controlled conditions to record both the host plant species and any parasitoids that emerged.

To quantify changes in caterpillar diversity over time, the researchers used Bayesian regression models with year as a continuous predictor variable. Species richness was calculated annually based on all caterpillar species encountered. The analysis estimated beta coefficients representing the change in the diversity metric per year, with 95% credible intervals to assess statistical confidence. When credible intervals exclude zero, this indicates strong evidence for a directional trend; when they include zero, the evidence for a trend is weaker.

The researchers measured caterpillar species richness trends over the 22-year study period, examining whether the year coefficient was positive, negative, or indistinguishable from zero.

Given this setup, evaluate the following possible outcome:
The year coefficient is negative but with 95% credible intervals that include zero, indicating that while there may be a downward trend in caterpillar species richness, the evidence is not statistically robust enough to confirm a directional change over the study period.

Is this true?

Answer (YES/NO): NO